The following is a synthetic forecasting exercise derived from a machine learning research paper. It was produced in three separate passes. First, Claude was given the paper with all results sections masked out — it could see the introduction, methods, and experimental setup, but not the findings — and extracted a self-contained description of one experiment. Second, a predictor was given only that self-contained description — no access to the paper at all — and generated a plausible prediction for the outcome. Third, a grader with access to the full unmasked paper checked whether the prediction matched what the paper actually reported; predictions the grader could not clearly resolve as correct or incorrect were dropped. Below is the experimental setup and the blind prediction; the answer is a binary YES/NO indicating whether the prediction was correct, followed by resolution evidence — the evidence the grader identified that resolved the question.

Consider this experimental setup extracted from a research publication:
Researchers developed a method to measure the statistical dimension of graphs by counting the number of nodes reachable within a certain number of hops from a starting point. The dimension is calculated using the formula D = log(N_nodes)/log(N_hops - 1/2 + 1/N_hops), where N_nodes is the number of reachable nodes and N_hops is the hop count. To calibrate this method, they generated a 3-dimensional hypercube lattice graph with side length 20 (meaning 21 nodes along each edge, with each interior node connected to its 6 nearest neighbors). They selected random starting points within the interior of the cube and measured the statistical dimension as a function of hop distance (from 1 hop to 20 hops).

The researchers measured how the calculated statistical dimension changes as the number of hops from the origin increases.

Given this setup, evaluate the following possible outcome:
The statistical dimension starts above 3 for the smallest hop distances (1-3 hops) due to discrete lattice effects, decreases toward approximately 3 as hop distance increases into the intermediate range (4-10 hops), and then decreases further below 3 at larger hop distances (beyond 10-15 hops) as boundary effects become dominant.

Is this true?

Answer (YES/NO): NO